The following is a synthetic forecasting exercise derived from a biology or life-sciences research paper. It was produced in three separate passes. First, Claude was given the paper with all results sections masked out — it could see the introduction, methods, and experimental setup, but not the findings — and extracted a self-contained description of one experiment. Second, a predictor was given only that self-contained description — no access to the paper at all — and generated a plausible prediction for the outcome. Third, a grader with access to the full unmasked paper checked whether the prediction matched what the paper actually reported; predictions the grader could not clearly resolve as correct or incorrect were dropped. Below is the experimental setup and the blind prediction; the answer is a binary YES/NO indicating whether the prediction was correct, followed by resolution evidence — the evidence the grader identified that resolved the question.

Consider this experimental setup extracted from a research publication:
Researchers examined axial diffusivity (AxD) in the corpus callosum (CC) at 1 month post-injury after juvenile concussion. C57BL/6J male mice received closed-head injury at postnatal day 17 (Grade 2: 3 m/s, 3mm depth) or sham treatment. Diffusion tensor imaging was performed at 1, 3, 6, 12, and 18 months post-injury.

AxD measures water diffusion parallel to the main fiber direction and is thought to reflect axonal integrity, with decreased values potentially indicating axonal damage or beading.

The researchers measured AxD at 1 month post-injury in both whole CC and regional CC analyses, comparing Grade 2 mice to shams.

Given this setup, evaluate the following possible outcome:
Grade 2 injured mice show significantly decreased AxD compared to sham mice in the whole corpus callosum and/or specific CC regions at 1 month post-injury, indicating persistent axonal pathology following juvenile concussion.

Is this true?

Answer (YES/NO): YES